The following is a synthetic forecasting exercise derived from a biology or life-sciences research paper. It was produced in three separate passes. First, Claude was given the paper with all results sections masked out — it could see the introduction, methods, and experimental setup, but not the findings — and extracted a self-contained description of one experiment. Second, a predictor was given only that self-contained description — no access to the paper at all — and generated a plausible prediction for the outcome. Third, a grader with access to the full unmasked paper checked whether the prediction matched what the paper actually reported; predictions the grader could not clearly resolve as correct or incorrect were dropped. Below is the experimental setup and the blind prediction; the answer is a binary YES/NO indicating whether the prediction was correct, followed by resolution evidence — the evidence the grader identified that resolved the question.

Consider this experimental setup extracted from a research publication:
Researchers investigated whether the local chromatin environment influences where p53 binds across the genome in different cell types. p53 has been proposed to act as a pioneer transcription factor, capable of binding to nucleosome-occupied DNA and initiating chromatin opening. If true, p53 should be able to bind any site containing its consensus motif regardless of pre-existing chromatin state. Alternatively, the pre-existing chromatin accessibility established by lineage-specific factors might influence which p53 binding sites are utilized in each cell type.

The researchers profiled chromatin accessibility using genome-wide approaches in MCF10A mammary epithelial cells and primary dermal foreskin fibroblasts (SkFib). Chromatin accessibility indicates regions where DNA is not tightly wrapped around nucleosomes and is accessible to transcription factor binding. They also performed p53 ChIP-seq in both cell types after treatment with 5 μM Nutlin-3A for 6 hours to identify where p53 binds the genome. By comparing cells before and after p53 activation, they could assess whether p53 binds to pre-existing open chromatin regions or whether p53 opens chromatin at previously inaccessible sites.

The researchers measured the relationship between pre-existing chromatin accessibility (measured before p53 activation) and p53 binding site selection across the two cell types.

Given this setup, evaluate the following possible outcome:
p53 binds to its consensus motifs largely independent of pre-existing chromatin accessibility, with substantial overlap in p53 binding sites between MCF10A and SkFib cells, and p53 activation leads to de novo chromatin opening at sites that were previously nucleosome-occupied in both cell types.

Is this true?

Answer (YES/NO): NO